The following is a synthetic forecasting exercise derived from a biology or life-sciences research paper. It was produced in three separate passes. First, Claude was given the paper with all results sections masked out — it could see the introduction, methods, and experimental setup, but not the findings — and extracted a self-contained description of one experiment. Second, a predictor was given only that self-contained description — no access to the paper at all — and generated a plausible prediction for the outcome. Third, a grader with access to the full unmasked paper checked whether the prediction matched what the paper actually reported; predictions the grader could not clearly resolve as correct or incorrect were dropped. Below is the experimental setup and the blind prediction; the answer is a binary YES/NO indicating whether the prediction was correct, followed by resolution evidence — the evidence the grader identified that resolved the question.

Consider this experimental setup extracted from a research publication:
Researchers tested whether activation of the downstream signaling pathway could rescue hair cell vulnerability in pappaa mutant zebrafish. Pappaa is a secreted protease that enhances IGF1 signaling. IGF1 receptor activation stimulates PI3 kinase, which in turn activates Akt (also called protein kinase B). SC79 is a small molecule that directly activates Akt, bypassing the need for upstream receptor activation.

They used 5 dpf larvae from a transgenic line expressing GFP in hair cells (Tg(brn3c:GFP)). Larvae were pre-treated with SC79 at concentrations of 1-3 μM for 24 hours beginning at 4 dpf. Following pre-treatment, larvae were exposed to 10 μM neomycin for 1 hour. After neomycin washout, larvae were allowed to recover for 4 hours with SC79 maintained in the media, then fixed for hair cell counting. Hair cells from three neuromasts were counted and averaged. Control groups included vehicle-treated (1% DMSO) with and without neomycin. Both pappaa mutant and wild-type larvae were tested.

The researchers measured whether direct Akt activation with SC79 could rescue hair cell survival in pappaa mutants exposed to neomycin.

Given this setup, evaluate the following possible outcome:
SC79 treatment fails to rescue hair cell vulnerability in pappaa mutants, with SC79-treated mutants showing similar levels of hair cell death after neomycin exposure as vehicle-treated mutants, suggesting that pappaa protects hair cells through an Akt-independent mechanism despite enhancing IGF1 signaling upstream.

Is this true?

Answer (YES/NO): NO